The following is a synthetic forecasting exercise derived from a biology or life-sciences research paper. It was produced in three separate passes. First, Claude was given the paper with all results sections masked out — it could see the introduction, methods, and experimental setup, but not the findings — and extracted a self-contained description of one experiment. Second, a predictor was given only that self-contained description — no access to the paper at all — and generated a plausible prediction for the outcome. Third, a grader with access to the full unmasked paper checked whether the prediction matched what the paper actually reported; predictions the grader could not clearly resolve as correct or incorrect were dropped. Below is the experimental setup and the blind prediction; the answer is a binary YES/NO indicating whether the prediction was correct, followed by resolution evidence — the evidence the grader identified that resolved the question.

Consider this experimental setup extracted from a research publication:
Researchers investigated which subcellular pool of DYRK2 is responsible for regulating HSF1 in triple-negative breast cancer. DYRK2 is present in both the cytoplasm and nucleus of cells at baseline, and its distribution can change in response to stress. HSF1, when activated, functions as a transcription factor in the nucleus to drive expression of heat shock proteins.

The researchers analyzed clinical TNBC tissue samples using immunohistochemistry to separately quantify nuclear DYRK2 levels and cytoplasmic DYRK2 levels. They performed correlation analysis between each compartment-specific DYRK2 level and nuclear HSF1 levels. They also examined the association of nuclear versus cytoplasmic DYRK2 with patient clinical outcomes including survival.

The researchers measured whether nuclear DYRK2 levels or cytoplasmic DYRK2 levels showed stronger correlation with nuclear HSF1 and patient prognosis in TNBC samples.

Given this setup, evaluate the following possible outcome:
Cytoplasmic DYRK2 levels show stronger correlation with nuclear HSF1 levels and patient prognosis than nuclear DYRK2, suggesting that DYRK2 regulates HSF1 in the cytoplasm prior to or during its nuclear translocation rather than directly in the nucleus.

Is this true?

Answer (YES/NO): NO